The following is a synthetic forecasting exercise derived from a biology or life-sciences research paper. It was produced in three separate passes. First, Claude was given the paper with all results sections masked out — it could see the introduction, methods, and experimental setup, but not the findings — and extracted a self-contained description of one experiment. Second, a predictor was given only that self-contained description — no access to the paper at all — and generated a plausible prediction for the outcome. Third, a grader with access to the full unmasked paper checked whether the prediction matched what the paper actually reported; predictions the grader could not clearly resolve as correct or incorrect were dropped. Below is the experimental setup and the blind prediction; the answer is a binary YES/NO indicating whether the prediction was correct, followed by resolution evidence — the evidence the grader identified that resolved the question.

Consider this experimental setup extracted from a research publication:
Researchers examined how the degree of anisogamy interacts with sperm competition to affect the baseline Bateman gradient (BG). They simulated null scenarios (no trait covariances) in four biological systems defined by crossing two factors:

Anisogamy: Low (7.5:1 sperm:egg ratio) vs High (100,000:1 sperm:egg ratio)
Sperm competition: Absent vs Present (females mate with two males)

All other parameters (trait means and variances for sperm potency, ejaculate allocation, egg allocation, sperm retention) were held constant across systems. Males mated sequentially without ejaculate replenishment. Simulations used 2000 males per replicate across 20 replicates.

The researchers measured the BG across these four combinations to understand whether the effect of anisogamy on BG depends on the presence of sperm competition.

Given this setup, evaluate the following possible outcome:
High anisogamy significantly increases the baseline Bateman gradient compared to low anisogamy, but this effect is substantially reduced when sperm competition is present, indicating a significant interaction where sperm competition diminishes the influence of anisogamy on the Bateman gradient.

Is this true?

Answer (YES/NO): YES